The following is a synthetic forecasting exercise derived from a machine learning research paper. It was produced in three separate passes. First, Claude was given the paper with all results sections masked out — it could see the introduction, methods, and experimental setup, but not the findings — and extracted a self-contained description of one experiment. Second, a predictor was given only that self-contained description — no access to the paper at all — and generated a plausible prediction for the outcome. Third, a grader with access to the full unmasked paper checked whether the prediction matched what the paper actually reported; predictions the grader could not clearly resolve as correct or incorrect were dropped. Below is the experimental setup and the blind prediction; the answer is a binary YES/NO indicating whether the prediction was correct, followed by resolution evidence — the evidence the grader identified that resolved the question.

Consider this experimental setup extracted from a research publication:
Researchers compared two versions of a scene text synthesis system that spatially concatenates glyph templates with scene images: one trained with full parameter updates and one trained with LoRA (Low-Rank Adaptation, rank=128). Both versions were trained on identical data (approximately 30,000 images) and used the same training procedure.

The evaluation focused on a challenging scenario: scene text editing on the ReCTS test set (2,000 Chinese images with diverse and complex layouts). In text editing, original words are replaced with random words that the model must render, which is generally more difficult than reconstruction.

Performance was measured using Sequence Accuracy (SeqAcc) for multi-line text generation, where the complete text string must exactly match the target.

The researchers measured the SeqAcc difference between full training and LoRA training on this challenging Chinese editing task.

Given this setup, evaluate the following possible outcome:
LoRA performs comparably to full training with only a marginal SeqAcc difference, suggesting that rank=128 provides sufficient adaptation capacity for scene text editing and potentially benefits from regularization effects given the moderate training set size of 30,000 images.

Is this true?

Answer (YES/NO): NO